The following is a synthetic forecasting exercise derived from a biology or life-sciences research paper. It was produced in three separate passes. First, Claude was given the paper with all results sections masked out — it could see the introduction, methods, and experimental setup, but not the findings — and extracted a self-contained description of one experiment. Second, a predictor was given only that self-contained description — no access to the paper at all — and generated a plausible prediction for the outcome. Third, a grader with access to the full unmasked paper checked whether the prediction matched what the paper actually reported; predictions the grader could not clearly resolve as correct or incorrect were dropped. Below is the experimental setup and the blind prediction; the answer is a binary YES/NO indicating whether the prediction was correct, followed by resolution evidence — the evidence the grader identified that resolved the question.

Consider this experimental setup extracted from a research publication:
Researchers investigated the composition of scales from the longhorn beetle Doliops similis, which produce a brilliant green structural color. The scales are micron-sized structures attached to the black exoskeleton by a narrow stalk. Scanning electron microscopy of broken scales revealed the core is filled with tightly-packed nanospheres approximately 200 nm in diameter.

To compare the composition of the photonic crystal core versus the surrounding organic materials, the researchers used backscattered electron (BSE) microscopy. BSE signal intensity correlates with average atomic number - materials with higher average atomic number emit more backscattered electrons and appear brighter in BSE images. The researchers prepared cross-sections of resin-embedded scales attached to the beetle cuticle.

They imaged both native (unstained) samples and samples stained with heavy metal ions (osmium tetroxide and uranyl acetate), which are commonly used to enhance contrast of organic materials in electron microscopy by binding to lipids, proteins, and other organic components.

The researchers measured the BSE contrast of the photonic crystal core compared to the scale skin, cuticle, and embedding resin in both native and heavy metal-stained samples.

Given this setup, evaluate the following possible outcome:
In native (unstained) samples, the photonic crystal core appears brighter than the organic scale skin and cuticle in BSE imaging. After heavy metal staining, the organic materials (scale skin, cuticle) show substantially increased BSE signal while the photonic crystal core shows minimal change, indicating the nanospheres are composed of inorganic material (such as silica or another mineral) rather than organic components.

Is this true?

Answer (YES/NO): YES